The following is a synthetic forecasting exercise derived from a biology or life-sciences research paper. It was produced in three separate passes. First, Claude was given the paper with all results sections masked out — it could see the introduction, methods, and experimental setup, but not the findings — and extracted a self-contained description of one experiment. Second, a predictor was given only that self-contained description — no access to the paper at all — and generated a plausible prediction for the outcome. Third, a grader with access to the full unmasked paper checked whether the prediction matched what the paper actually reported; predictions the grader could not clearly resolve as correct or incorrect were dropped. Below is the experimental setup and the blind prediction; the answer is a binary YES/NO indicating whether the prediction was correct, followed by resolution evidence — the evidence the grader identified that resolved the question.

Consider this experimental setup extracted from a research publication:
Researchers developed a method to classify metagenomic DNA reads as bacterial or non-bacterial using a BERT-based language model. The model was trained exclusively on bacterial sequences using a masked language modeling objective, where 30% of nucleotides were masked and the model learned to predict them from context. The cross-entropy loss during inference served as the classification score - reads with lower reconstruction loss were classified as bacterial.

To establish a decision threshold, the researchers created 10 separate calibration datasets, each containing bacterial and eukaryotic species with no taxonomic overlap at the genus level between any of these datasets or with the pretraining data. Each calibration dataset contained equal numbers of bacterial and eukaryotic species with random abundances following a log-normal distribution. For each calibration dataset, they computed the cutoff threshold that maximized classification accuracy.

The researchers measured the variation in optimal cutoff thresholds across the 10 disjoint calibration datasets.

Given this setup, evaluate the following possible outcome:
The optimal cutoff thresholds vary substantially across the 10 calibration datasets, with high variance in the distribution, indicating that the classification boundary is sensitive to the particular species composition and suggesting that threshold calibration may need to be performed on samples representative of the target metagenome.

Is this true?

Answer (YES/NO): NO